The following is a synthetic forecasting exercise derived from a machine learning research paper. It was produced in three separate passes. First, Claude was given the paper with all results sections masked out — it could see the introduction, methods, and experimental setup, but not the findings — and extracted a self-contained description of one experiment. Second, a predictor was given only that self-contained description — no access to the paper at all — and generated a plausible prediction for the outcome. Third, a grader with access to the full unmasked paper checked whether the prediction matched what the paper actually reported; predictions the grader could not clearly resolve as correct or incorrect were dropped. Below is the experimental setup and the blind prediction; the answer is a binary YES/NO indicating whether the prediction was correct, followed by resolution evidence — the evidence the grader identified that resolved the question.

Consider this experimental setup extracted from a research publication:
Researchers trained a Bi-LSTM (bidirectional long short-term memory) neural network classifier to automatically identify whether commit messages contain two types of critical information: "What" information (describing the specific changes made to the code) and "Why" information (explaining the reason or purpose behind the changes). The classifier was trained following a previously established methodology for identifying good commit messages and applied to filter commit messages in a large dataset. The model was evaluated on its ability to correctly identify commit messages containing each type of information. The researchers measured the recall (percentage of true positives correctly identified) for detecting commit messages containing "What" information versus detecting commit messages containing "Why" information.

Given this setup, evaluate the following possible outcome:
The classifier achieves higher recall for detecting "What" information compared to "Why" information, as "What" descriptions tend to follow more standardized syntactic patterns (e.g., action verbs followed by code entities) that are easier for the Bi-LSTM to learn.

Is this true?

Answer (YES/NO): NO